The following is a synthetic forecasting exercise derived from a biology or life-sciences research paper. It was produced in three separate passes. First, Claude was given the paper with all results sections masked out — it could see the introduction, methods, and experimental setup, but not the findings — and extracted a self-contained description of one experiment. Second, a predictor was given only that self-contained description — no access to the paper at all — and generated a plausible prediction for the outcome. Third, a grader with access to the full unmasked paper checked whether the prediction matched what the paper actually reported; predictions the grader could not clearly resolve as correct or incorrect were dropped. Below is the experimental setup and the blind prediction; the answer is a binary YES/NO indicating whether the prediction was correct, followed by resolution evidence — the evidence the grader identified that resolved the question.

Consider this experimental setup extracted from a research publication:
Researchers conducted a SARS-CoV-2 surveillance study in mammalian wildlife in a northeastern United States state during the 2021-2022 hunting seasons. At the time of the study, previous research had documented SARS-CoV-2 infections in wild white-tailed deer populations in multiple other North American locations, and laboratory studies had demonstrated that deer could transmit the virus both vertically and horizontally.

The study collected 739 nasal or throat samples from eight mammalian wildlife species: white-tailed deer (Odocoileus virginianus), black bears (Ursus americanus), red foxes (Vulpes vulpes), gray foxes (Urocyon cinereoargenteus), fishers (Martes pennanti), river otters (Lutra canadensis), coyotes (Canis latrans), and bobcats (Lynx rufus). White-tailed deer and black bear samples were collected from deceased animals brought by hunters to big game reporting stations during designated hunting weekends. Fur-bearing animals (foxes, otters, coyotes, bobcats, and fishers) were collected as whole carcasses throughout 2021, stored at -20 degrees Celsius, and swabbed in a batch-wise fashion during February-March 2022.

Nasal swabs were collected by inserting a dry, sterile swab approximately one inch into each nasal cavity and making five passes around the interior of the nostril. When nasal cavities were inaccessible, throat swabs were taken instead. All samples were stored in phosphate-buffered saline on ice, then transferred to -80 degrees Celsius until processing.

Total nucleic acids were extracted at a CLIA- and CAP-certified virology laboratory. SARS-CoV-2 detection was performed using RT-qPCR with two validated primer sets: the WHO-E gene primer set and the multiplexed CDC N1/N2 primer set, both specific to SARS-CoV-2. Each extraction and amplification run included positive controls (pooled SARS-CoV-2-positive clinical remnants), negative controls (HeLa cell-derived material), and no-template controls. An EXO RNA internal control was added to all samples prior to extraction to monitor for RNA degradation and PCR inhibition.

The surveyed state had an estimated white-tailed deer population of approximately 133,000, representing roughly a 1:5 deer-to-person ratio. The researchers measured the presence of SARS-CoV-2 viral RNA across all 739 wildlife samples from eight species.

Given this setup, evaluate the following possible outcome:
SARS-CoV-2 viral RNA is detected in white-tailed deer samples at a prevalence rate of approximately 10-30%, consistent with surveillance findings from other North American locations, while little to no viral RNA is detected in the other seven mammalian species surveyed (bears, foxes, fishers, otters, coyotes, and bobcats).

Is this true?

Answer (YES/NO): NO